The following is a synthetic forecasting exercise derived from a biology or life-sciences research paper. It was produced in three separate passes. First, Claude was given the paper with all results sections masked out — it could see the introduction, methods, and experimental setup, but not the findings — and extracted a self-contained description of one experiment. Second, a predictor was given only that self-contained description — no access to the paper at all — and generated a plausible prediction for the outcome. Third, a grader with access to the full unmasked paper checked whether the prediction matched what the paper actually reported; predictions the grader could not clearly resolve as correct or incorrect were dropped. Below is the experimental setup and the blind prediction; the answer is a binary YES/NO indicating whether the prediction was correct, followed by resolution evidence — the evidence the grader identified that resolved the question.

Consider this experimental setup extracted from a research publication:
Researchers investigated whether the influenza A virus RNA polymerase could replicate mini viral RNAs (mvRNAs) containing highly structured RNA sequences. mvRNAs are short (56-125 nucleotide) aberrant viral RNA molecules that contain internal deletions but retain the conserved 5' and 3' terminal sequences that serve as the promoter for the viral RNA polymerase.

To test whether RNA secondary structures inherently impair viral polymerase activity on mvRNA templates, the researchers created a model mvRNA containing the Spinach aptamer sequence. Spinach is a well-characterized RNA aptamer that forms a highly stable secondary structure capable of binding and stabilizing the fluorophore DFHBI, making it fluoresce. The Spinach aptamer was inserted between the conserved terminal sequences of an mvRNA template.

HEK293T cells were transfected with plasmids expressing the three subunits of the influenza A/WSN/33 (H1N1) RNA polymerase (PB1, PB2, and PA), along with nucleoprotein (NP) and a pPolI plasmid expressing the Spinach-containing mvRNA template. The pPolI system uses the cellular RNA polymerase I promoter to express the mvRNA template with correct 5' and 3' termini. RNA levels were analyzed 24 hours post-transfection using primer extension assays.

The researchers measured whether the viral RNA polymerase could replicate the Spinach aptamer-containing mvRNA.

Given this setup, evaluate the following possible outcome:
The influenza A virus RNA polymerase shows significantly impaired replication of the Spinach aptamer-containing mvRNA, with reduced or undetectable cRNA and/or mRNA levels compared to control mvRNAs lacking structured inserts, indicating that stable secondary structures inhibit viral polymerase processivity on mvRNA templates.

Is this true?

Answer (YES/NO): NO